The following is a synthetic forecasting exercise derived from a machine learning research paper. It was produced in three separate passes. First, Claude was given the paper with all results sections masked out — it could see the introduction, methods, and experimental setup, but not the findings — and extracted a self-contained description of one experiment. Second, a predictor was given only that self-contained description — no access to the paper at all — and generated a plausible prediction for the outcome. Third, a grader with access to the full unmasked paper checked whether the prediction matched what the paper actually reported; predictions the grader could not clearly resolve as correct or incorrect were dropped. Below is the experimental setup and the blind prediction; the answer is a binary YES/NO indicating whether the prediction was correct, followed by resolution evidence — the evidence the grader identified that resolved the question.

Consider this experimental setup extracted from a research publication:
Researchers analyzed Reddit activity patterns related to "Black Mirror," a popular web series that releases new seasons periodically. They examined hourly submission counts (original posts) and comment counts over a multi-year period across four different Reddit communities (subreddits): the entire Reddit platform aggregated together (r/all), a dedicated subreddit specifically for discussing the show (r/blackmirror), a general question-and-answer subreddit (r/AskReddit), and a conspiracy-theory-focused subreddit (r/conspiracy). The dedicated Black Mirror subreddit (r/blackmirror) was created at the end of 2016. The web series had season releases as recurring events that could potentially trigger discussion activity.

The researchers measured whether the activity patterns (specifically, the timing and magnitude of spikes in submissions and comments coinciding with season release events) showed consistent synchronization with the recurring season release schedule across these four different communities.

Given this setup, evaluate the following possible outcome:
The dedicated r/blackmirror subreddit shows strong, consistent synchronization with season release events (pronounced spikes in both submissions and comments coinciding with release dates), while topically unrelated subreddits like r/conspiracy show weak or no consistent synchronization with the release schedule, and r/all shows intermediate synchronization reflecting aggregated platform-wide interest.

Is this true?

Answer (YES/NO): NO